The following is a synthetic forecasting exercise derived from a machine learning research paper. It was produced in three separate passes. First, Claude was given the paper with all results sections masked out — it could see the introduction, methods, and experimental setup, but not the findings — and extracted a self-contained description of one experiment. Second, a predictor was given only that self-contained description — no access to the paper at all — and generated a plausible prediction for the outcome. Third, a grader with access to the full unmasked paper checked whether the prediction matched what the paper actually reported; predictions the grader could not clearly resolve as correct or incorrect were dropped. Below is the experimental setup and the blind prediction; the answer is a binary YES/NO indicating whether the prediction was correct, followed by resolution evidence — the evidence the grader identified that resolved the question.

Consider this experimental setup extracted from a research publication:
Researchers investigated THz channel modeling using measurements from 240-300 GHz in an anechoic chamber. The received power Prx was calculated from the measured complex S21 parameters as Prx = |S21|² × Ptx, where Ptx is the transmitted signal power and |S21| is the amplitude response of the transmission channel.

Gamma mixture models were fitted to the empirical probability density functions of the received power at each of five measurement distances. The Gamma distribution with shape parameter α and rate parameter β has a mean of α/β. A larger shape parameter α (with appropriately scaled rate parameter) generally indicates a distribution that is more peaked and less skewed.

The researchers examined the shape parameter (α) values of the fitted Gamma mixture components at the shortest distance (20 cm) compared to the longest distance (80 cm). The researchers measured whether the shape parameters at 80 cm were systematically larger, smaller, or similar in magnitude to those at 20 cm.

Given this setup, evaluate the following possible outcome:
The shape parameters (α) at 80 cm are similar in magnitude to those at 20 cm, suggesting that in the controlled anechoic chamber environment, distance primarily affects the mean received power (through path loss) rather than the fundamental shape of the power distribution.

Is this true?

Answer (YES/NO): YES